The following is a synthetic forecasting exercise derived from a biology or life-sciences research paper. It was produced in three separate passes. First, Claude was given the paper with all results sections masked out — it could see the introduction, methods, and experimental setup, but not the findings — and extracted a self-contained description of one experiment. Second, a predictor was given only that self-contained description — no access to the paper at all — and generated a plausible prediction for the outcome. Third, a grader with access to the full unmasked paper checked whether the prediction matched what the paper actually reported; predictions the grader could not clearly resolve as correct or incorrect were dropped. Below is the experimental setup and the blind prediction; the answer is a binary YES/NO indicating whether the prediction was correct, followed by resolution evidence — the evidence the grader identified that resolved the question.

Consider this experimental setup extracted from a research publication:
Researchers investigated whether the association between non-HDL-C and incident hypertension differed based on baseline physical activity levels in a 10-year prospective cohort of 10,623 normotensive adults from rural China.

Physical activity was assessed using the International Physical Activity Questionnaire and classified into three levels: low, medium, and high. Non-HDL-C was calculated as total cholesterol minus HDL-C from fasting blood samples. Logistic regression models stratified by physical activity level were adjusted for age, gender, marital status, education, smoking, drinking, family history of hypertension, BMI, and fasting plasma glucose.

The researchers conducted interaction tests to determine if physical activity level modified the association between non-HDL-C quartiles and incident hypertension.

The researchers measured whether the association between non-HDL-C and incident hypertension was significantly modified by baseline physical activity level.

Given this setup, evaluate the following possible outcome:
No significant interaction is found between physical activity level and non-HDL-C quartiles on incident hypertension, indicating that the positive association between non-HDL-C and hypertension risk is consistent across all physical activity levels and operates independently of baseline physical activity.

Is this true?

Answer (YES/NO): NO